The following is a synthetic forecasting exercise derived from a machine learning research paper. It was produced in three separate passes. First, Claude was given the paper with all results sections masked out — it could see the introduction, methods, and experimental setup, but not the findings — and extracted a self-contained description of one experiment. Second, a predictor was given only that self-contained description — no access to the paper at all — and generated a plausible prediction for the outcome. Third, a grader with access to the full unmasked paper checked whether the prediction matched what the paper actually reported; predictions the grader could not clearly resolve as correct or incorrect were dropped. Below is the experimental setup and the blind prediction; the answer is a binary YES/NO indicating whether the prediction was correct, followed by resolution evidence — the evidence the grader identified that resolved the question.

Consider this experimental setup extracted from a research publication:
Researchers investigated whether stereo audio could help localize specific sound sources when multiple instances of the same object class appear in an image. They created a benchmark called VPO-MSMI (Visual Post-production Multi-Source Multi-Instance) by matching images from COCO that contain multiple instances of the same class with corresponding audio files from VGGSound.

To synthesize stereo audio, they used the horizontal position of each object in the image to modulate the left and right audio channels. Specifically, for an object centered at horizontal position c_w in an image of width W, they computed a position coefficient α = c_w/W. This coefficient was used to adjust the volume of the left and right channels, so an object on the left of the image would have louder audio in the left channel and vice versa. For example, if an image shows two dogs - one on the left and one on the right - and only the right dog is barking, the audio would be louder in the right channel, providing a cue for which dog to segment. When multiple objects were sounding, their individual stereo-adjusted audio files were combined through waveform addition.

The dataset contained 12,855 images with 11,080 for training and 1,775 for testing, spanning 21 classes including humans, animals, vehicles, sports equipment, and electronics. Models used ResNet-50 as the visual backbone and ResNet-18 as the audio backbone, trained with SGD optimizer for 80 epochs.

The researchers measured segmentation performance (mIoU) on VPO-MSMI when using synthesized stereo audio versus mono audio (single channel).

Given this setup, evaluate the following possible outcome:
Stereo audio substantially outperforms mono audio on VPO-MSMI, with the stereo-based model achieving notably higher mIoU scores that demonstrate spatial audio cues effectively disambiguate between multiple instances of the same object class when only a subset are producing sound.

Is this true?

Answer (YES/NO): YES